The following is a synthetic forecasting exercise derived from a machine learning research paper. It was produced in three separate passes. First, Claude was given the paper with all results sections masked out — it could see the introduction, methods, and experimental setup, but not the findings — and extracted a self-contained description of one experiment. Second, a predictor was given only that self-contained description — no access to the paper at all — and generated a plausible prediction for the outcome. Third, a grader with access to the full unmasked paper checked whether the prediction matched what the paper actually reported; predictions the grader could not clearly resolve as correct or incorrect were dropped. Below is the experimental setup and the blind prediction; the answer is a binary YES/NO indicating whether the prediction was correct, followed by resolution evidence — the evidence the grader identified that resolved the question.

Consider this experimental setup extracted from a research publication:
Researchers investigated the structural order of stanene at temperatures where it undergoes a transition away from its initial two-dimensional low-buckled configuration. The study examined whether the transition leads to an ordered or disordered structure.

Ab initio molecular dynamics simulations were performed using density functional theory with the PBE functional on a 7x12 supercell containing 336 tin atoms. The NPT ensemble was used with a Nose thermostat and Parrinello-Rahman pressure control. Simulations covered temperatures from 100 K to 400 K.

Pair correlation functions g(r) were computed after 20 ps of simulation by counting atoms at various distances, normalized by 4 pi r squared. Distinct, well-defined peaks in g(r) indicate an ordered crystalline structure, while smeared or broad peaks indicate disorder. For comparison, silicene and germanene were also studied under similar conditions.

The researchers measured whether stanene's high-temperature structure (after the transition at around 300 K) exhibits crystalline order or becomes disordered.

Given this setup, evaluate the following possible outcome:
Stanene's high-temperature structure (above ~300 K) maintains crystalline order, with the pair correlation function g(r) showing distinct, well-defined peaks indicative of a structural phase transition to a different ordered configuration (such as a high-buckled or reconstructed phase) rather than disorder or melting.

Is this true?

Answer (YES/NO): YES